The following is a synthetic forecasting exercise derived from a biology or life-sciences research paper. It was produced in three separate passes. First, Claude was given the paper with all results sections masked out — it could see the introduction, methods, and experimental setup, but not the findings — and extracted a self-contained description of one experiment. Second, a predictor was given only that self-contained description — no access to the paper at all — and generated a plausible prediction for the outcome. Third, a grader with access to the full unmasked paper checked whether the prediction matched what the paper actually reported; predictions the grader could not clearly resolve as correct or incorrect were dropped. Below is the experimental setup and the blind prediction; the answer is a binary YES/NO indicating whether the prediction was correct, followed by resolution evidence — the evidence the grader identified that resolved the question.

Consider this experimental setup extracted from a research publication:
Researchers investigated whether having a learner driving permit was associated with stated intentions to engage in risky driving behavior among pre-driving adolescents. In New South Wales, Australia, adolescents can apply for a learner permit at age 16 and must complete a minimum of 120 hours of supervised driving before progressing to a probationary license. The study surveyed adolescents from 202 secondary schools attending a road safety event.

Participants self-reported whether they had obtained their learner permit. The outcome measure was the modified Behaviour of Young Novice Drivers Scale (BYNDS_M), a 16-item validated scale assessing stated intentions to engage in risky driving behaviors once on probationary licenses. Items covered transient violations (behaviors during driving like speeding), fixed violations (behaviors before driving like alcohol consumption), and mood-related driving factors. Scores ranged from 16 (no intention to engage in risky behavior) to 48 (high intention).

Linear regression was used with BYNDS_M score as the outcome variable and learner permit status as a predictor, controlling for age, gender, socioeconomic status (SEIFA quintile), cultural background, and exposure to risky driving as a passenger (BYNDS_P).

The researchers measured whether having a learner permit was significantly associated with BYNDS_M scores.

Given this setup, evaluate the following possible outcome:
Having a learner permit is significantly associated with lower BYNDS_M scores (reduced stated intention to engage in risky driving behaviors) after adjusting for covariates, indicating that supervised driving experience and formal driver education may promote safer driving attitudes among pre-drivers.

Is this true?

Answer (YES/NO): NO